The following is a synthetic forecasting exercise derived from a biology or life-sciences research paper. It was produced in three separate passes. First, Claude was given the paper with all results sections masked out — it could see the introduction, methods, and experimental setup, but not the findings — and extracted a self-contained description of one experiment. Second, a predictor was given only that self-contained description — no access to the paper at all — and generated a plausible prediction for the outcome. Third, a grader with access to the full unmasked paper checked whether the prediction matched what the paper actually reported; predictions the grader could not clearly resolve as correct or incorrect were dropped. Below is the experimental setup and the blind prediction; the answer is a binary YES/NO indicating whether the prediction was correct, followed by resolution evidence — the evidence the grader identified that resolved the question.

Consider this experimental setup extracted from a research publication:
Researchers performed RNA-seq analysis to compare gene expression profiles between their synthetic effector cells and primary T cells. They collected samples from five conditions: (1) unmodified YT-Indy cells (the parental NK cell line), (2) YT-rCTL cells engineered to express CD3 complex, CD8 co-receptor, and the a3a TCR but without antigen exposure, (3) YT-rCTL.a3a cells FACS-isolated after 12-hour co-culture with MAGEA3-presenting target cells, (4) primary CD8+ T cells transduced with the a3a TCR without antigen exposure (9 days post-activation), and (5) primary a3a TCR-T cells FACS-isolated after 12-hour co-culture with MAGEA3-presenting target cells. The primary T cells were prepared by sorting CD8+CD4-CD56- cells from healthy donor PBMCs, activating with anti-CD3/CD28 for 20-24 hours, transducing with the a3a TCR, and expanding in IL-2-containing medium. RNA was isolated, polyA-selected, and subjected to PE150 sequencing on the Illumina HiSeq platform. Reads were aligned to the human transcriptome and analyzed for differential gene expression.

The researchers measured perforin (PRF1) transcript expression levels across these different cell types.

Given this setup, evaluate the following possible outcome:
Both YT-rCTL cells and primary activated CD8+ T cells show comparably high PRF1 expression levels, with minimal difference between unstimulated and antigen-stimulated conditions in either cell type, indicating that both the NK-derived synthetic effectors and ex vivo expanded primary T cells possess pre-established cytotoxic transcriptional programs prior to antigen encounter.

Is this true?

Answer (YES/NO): NO